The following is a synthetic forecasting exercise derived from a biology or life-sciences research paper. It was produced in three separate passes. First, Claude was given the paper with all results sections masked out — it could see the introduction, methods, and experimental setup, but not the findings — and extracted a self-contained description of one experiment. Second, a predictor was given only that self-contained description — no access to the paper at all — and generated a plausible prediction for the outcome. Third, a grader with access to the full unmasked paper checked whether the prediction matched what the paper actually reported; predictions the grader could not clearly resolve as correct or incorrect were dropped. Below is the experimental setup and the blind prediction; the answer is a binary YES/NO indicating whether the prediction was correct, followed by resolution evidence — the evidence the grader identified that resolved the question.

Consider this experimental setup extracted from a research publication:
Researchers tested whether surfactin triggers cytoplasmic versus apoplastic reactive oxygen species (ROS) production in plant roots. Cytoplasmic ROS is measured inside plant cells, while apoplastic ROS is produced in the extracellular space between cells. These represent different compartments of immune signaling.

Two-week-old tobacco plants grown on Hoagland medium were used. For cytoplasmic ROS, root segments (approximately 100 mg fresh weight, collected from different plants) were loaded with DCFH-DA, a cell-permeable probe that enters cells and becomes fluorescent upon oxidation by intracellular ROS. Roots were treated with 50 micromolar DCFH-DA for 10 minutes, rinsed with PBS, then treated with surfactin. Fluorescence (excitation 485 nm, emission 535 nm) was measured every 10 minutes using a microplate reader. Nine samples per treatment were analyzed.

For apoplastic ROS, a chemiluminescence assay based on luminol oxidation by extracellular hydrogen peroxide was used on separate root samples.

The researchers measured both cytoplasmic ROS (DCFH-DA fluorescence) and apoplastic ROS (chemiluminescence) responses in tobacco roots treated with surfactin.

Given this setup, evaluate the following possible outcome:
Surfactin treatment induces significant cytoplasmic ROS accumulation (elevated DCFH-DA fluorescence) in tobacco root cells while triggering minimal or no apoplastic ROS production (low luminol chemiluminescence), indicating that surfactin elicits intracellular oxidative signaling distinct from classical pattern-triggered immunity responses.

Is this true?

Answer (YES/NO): YES